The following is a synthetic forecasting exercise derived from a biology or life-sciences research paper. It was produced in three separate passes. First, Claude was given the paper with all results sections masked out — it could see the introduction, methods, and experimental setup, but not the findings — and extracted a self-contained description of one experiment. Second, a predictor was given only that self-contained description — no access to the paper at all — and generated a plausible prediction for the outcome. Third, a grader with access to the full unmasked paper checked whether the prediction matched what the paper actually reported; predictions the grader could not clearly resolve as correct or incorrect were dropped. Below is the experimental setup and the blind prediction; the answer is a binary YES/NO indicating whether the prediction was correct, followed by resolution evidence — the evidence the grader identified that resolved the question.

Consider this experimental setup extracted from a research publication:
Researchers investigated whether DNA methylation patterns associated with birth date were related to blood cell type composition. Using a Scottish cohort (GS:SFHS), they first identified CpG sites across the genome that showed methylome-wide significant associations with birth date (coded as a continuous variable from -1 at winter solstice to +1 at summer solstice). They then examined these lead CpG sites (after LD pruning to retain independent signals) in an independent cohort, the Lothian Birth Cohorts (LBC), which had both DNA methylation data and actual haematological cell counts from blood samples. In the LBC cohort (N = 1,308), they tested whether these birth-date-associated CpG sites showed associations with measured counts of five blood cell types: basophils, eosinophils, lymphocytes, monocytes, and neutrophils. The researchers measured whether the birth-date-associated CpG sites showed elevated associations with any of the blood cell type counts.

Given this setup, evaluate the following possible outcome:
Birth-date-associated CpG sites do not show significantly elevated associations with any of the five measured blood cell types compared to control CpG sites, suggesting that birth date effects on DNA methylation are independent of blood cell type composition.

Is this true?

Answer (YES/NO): NO